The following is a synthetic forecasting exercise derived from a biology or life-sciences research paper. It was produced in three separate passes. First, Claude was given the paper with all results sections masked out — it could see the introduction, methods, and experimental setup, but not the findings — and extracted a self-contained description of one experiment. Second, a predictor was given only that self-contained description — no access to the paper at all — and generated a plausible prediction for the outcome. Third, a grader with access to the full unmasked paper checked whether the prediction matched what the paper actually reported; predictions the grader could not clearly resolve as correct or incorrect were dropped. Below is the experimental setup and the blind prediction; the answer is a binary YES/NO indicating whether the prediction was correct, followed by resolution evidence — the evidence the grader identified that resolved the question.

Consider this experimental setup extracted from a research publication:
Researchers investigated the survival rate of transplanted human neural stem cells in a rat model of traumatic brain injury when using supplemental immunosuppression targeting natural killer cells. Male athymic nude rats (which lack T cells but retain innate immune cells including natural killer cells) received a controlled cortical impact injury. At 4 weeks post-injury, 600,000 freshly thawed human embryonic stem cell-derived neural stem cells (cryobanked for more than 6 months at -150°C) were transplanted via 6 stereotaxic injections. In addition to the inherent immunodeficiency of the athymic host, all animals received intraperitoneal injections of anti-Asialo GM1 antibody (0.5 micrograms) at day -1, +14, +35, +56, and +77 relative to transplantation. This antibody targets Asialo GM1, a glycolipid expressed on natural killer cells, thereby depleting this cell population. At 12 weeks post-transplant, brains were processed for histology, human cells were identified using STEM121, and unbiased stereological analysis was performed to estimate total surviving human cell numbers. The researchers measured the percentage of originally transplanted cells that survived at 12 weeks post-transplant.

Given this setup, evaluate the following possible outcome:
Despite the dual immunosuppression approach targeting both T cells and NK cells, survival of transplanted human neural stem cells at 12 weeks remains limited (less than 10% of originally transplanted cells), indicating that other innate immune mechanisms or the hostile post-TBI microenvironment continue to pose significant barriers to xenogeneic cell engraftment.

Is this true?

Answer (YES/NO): NO